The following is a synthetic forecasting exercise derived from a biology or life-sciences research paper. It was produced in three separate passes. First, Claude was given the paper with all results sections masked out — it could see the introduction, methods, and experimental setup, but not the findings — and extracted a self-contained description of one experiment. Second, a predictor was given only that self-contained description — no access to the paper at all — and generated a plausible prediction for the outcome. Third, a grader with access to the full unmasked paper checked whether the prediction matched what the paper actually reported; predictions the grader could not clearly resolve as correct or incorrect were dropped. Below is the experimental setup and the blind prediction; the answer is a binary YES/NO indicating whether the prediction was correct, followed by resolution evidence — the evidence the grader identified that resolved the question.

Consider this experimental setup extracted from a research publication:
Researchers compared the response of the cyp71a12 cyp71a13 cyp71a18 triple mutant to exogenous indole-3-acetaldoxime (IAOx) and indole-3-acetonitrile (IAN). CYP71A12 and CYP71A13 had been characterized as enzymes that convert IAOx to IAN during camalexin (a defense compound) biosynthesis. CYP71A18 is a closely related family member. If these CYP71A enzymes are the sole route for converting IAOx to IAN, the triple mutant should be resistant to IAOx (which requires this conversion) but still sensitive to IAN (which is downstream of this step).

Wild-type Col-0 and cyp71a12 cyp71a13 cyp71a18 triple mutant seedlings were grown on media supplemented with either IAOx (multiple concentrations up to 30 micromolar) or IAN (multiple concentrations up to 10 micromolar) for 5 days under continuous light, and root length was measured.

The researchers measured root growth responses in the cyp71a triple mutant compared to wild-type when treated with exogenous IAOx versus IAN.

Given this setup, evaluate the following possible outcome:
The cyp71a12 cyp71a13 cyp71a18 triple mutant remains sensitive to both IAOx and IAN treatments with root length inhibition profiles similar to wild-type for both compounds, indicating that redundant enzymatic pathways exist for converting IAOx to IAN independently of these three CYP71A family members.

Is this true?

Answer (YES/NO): NO